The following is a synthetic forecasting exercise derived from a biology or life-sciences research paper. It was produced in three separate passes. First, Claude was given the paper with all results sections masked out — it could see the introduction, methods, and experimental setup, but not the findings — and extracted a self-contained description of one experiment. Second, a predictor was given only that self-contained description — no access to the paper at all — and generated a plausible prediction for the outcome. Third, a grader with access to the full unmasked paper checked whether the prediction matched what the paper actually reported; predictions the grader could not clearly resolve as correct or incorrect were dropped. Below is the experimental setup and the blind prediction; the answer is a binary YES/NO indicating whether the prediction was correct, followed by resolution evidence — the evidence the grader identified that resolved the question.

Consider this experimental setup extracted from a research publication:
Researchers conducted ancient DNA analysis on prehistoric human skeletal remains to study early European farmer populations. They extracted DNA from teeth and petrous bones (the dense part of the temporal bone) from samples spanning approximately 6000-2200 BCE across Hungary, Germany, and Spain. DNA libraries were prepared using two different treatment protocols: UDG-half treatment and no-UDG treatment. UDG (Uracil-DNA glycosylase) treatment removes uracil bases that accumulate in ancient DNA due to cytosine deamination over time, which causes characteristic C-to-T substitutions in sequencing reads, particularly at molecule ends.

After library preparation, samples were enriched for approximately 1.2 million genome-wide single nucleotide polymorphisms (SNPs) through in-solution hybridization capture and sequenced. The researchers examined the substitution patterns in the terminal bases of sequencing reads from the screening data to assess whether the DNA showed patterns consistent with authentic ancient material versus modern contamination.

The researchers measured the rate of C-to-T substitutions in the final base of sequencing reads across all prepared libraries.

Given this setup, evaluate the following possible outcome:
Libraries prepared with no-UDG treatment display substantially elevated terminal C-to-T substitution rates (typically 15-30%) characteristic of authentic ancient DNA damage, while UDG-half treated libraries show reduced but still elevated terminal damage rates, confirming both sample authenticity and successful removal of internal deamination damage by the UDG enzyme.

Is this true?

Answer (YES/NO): NO